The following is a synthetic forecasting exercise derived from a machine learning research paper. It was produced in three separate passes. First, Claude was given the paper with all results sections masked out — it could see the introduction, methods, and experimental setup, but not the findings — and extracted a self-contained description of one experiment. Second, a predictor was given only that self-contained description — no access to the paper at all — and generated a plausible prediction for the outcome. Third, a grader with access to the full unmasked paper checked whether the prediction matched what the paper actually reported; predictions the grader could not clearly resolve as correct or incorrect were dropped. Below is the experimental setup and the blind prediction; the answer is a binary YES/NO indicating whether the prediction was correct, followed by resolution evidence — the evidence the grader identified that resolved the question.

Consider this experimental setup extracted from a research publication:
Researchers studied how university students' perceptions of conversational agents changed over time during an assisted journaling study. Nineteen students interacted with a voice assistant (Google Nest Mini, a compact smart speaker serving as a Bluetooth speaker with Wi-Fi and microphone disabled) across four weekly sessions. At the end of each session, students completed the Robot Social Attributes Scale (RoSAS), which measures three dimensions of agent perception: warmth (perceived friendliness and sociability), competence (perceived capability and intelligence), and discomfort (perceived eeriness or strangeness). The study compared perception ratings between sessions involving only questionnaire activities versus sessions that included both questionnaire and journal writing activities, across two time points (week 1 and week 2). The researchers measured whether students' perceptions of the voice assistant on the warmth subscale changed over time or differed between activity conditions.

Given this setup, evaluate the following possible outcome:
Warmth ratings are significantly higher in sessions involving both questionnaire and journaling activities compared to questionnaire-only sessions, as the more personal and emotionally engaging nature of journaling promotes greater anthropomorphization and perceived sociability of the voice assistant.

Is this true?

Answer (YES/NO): NO